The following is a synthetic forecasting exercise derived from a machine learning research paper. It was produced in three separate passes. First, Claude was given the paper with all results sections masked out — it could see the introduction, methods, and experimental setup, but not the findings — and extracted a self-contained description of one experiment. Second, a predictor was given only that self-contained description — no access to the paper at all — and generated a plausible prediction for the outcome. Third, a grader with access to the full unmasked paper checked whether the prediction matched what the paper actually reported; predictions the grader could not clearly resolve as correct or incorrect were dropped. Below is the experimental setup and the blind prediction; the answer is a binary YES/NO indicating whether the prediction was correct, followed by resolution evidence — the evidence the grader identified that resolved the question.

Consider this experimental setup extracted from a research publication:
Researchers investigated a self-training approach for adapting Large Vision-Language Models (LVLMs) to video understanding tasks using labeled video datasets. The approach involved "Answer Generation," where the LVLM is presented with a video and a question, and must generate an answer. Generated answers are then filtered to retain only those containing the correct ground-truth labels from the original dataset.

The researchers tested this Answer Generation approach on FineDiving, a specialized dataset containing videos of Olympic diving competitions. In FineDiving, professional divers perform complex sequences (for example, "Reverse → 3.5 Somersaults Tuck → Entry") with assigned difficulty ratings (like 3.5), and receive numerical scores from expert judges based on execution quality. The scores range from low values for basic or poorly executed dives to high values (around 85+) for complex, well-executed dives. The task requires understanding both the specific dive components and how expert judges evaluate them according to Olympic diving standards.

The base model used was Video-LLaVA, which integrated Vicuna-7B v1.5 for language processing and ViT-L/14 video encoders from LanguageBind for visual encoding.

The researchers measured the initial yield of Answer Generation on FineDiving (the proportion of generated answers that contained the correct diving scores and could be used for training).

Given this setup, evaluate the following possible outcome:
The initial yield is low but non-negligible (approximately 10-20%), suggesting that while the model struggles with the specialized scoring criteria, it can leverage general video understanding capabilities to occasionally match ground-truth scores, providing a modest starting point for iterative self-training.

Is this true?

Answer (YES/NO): NO